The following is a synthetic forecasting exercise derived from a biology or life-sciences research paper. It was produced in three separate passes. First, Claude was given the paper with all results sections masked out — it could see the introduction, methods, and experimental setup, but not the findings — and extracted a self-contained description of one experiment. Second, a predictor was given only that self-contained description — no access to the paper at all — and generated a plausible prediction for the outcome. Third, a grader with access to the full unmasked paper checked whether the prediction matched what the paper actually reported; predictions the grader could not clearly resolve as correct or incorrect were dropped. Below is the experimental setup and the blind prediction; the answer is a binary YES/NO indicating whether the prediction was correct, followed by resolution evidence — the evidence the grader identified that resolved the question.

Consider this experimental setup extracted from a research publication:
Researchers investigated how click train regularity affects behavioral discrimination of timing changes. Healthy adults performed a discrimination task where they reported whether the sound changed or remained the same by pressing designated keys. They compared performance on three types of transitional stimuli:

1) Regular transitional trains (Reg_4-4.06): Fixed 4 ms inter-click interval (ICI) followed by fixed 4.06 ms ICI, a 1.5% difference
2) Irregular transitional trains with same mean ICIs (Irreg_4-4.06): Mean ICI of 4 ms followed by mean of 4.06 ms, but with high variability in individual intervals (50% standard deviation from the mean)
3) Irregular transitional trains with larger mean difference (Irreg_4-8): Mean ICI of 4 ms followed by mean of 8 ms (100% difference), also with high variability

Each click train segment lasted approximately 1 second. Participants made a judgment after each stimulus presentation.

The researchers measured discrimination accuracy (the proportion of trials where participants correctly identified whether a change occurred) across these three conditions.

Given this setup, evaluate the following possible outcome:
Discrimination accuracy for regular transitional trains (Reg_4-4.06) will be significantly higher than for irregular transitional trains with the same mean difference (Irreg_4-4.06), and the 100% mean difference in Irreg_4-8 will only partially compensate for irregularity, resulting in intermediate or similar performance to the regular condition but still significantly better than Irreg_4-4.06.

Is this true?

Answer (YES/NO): NO